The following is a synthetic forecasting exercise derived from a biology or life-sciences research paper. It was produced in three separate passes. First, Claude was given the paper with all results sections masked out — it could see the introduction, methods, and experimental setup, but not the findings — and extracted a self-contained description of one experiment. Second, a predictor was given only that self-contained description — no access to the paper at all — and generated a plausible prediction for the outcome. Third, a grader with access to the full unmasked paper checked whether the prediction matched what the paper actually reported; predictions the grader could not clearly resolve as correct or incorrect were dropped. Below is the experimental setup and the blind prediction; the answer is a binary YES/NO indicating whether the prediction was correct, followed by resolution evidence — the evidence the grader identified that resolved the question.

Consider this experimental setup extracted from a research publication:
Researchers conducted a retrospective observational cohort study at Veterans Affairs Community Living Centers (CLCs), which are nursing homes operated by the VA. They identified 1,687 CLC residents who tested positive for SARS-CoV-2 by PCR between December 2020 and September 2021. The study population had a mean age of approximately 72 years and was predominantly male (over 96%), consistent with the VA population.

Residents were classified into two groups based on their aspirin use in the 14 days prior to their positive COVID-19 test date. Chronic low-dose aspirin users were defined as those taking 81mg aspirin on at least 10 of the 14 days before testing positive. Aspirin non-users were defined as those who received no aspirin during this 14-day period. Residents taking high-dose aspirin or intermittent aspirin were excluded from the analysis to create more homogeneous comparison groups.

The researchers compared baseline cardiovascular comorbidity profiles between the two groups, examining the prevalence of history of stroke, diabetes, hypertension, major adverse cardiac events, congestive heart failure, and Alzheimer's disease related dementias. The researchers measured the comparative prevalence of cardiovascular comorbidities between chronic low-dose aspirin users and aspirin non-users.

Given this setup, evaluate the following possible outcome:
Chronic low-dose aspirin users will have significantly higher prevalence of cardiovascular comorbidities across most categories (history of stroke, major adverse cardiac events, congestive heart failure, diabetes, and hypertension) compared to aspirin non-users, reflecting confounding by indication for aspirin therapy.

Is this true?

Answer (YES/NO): YES